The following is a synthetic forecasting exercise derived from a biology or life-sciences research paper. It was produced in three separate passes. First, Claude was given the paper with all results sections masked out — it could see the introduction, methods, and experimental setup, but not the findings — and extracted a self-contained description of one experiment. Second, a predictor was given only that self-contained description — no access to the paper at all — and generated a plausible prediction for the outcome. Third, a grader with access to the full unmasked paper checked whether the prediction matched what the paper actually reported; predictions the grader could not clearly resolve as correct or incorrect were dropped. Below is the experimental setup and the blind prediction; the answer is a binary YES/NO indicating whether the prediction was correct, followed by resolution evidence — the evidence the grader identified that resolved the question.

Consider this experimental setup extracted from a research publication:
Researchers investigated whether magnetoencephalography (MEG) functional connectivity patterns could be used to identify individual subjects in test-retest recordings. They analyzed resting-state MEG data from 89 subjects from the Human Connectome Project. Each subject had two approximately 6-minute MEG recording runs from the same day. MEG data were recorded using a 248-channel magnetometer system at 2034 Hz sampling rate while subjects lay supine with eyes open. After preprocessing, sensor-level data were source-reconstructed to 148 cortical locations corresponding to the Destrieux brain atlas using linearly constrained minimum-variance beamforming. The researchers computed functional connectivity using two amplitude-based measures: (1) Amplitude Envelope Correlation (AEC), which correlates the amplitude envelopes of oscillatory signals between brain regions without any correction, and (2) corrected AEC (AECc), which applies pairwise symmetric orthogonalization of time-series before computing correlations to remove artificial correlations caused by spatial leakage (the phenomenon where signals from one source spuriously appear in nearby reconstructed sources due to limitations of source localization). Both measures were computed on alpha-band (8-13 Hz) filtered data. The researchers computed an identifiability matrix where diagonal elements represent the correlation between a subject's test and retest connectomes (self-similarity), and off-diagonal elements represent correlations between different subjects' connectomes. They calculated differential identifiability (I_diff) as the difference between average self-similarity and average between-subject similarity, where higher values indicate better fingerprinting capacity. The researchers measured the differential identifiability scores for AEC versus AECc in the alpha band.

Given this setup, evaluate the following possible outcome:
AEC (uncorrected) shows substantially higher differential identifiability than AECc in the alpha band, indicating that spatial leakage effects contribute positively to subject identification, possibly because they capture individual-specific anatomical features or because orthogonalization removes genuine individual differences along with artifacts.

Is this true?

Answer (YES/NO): NO